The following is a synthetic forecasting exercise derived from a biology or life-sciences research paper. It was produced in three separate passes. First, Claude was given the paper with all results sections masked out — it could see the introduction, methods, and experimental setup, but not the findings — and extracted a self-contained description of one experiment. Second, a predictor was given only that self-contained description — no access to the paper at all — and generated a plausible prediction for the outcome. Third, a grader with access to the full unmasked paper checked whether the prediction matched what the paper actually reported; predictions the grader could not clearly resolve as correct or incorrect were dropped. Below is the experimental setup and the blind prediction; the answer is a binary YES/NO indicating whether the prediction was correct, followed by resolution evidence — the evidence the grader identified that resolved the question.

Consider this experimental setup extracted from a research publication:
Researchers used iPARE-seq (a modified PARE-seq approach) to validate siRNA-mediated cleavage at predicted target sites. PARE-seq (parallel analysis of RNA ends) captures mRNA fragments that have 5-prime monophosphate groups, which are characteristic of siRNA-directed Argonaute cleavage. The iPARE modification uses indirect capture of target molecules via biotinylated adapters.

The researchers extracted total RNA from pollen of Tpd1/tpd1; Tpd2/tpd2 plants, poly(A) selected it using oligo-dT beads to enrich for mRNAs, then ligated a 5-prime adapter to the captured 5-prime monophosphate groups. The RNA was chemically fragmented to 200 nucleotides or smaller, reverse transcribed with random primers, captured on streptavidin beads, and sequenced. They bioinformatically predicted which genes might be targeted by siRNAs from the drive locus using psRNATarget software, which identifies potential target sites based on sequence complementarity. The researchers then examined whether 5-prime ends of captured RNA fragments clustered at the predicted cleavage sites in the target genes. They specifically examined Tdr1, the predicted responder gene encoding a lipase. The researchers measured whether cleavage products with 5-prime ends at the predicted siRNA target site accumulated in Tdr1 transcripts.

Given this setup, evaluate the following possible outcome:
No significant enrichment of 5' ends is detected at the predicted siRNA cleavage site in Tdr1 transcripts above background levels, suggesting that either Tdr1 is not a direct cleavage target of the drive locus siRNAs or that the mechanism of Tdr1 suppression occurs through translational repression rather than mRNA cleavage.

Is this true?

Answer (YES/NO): NO